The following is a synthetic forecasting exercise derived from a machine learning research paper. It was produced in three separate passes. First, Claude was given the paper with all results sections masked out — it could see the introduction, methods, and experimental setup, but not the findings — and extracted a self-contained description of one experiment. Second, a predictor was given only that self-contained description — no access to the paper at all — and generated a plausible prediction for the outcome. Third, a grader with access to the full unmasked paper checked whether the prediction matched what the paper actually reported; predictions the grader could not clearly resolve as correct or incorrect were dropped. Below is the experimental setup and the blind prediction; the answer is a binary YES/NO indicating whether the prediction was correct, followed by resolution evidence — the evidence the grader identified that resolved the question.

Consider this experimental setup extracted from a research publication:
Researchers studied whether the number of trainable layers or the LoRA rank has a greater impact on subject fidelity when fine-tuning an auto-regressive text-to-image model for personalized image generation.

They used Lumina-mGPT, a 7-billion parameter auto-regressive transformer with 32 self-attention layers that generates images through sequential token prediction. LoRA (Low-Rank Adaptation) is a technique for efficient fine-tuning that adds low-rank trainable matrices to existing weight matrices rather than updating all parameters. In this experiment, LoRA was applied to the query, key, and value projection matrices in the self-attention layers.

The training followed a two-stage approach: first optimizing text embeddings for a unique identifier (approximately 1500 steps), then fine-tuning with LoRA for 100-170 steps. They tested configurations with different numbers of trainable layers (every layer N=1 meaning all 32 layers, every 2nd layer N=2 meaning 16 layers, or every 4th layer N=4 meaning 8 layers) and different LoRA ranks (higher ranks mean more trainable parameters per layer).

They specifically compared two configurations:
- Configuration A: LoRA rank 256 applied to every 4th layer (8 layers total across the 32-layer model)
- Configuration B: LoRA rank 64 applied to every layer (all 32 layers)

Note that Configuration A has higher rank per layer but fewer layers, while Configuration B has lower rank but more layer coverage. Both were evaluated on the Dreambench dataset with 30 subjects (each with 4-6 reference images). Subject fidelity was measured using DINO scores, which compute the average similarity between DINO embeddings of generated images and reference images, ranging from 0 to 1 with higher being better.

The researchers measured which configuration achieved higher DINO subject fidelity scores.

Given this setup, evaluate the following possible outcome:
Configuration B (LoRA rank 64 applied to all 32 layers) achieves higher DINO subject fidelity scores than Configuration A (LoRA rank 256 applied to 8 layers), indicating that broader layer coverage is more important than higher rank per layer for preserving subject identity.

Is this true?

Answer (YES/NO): YES